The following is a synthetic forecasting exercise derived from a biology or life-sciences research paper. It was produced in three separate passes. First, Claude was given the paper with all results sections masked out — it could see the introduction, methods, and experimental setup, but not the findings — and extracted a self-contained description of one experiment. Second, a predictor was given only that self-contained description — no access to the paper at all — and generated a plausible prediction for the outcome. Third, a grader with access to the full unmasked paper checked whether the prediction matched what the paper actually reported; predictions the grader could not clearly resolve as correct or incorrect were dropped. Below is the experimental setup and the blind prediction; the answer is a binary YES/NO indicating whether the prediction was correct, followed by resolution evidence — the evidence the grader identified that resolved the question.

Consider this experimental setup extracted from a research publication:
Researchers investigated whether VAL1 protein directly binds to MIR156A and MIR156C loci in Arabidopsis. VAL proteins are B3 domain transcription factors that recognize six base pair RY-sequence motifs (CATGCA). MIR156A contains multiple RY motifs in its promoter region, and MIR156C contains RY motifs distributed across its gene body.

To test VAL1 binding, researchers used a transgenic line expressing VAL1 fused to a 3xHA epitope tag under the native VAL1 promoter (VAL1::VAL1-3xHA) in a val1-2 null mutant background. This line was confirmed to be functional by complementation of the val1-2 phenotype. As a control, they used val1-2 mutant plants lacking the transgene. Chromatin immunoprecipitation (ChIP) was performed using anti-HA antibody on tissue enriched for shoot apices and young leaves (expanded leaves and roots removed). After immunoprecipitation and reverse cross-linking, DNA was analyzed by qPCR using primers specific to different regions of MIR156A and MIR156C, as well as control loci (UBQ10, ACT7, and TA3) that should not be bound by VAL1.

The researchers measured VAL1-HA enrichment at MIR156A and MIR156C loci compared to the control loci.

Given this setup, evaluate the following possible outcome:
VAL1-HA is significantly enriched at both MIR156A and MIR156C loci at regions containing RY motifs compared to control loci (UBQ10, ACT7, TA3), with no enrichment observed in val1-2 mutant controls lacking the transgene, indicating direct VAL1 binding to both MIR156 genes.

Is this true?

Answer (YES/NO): YES